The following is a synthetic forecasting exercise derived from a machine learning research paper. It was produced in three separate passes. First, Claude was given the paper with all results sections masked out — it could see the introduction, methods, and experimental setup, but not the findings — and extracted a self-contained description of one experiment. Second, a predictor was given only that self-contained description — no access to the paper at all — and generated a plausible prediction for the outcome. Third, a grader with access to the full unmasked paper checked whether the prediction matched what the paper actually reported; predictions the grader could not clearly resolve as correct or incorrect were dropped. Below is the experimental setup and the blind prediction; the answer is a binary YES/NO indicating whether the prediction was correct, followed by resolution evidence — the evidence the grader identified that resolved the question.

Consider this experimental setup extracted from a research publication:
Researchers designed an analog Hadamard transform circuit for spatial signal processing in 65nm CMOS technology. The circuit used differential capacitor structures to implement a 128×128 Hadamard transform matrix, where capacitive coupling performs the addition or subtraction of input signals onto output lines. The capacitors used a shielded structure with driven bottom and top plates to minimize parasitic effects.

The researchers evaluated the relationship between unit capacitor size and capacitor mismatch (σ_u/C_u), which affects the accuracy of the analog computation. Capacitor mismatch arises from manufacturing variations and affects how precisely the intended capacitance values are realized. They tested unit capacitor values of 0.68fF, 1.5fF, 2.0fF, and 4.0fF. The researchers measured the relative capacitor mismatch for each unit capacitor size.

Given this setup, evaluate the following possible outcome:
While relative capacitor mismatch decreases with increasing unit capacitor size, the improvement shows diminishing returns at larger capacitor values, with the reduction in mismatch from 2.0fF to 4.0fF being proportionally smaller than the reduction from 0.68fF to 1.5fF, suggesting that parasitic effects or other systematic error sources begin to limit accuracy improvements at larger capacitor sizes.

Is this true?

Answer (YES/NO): YES